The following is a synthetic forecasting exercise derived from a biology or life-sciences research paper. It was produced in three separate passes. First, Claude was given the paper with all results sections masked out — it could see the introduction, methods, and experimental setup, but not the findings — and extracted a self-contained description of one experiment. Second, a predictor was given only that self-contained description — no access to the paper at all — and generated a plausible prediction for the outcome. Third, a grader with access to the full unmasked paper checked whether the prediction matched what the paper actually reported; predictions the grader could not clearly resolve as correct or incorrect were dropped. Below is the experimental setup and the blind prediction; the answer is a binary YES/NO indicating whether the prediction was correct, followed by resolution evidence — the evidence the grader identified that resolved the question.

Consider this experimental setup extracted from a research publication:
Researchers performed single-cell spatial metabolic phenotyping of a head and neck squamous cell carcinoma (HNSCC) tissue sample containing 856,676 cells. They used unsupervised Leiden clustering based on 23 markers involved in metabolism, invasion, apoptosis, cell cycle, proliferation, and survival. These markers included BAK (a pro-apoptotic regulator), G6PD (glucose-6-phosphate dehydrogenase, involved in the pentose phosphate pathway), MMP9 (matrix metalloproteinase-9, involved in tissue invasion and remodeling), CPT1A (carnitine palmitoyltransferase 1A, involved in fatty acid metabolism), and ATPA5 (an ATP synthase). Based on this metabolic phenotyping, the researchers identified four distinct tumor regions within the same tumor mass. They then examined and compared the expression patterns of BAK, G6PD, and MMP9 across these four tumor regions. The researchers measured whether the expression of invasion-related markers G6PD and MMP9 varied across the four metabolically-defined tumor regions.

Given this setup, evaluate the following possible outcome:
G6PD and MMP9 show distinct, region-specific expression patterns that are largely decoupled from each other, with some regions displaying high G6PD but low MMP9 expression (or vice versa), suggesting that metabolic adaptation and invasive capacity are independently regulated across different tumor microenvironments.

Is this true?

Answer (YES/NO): NO